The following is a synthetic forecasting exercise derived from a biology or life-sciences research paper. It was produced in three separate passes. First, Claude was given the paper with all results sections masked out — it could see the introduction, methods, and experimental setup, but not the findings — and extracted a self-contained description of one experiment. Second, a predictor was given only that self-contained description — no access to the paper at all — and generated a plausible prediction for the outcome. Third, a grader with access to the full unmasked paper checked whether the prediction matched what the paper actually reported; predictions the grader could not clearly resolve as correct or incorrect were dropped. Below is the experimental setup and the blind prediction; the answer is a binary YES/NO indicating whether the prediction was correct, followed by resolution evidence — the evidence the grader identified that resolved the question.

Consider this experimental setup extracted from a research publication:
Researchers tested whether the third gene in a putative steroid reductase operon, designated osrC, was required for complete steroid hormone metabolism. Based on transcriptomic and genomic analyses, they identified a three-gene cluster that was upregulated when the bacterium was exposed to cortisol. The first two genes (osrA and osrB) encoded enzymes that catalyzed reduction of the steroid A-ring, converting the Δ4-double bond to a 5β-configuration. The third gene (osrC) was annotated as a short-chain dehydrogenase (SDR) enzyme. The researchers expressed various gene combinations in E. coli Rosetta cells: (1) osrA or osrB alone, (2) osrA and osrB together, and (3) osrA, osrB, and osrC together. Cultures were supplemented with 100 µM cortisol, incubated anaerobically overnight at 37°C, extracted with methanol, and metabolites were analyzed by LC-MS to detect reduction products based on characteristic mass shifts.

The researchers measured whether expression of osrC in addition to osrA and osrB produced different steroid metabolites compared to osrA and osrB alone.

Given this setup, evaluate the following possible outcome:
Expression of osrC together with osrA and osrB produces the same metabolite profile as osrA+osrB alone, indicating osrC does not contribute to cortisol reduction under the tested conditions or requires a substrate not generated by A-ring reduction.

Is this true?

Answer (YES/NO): NO